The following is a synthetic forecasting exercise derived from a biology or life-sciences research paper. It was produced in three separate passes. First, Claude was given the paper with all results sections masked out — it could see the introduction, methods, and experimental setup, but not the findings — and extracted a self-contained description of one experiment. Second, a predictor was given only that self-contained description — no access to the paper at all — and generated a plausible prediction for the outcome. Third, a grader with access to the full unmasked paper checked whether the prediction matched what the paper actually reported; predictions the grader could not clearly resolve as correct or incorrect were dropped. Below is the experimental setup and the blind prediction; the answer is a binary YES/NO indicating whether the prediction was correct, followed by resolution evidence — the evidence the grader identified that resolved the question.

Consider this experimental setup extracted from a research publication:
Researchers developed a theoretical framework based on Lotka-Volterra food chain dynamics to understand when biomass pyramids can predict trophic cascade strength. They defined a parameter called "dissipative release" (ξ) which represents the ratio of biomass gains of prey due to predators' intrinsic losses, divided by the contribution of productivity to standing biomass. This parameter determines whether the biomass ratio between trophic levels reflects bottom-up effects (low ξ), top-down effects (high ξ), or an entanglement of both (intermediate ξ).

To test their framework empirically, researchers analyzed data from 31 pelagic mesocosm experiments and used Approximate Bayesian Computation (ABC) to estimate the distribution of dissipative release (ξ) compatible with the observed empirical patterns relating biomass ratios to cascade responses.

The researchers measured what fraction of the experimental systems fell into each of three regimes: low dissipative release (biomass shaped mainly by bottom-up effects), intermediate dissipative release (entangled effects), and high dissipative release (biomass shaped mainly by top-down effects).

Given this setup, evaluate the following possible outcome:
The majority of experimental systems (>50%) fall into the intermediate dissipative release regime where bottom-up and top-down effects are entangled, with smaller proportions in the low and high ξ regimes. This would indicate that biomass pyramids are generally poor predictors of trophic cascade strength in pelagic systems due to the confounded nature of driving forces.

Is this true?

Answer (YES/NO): NO